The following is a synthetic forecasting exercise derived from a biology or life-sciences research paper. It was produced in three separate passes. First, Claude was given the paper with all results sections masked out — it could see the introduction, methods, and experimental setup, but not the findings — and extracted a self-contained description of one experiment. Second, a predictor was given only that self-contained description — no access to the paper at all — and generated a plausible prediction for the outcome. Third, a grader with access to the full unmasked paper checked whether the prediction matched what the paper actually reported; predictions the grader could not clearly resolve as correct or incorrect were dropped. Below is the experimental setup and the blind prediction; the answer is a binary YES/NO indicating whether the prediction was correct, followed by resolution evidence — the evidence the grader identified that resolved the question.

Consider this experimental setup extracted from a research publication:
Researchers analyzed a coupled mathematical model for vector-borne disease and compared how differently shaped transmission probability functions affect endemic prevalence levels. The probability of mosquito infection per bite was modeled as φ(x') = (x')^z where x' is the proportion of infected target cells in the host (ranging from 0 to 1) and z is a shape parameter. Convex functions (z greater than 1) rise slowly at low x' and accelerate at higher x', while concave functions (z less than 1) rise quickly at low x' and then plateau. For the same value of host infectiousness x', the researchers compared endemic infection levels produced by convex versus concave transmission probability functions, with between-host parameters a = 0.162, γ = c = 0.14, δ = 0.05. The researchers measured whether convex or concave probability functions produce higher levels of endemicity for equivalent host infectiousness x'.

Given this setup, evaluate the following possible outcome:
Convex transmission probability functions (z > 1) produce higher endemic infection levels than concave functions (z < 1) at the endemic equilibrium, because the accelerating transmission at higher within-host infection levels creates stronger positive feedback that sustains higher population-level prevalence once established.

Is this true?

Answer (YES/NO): NO